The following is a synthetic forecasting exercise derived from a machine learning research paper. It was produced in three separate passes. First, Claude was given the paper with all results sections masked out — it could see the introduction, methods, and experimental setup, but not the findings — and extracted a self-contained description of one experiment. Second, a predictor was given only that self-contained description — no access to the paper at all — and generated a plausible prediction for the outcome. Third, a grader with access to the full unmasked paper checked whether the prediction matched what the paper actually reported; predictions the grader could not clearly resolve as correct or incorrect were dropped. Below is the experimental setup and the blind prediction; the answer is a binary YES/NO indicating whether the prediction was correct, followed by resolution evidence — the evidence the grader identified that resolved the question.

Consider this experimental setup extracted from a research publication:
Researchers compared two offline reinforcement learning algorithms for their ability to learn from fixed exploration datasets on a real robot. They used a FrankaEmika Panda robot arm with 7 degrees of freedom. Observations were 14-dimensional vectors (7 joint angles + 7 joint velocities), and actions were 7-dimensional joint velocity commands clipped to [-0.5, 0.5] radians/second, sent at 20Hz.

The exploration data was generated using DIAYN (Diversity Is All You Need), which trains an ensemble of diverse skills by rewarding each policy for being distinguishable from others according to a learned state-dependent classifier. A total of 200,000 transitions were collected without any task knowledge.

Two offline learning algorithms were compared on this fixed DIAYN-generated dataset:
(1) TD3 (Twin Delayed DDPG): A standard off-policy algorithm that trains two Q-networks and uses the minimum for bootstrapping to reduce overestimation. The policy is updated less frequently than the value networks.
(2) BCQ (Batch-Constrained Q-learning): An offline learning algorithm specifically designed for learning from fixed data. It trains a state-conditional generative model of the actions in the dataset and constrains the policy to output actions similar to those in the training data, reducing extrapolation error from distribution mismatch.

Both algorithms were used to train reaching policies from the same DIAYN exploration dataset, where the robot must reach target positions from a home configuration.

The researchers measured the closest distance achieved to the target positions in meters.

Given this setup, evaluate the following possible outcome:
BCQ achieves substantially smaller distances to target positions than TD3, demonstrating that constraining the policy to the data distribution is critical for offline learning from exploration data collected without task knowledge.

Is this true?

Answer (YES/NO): YES